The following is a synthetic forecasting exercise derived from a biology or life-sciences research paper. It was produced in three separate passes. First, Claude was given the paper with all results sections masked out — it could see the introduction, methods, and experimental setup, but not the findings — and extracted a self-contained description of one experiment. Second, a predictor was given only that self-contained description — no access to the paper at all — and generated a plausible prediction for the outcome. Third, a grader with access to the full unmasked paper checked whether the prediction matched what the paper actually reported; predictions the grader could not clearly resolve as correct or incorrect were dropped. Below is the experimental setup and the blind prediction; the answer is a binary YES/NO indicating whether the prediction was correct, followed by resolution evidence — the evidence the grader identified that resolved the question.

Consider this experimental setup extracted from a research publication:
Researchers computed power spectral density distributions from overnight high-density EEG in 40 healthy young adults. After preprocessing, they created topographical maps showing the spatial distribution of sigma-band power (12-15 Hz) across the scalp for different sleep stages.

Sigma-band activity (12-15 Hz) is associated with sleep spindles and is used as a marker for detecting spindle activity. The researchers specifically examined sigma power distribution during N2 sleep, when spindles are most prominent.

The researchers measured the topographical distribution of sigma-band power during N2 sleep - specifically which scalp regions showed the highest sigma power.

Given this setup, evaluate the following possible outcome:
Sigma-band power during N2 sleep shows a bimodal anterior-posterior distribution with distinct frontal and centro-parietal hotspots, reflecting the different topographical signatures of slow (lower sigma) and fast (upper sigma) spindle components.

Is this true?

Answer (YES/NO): NO